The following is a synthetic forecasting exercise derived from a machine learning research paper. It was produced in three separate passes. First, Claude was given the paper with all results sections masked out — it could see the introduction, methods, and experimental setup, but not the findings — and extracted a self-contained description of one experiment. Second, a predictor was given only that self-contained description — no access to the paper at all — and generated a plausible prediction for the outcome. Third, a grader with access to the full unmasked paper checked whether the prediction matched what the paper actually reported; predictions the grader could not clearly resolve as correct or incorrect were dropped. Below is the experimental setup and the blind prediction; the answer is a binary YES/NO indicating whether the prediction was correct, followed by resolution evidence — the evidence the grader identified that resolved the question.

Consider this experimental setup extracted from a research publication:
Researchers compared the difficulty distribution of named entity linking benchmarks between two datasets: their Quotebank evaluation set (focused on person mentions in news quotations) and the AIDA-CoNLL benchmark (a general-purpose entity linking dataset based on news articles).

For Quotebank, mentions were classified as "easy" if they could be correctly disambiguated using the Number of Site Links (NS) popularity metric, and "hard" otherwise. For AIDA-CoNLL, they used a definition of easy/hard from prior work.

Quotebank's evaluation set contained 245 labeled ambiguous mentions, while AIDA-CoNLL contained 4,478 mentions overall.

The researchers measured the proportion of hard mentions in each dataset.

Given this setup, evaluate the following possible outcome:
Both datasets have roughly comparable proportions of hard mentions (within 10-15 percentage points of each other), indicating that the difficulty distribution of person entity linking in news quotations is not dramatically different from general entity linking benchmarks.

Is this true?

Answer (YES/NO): YES